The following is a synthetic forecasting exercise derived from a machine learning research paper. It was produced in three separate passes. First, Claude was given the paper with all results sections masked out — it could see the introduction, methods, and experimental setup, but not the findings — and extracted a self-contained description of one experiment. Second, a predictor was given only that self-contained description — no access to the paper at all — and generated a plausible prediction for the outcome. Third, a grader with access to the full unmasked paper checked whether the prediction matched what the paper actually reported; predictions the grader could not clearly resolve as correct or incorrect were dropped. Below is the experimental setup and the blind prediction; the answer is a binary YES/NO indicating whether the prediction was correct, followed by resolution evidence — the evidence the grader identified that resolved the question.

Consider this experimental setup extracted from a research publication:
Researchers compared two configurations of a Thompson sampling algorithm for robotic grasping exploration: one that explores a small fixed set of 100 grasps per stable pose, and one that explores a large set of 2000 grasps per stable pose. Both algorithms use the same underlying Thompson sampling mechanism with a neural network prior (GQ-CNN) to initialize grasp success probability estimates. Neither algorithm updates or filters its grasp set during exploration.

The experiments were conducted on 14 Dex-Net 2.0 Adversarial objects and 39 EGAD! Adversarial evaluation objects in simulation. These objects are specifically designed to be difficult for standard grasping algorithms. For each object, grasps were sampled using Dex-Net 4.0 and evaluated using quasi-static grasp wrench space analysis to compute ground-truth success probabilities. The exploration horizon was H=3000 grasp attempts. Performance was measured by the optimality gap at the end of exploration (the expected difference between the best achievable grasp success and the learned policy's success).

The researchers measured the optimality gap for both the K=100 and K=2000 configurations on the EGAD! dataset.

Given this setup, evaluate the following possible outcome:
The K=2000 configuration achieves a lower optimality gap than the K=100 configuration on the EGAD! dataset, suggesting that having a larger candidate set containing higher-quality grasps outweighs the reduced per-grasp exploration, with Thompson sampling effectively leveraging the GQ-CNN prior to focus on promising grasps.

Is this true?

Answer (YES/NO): YES